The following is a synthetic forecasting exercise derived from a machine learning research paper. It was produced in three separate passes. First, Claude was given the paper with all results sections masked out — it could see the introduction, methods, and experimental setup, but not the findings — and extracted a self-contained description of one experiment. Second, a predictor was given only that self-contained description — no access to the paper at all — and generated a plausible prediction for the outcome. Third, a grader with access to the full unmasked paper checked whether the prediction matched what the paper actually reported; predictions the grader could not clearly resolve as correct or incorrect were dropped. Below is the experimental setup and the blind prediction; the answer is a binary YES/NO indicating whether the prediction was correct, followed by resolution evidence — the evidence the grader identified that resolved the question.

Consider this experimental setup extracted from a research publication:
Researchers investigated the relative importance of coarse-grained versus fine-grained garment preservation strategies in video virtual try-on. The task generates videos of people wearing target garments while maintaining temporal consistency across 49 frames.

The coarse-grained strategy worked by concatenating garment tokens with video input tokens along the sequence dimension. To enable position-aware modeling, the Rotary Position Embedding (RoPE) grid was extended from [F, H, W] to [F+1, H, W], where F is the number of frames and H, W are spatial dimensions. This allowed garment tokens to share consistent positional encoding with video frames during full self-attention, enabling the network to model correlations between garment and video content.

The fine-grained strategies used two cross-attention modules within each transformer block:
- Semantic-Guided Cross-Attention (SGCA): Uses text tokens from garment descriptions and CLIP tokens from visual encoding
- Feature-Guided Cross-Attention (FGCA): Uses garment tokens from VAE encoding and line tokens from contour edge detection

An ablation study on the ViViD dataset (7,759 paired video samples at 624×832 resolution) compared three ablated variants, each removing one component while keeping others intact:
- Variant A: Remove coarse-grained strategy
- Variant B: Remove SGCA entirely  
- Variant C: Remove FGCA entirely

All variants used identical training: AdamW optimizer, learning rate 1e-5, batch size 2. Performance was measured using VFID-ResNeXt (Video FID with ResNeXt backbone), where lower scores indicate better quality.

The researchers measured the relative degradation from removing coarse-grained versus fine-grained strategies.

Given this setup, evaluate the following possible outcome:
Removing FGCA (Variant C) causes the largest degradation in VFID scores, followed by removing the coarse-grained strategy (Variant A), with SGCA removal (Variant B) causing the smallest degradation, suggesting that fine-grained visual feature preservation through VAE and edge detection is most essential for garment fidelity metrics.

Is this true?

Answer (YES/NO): NO